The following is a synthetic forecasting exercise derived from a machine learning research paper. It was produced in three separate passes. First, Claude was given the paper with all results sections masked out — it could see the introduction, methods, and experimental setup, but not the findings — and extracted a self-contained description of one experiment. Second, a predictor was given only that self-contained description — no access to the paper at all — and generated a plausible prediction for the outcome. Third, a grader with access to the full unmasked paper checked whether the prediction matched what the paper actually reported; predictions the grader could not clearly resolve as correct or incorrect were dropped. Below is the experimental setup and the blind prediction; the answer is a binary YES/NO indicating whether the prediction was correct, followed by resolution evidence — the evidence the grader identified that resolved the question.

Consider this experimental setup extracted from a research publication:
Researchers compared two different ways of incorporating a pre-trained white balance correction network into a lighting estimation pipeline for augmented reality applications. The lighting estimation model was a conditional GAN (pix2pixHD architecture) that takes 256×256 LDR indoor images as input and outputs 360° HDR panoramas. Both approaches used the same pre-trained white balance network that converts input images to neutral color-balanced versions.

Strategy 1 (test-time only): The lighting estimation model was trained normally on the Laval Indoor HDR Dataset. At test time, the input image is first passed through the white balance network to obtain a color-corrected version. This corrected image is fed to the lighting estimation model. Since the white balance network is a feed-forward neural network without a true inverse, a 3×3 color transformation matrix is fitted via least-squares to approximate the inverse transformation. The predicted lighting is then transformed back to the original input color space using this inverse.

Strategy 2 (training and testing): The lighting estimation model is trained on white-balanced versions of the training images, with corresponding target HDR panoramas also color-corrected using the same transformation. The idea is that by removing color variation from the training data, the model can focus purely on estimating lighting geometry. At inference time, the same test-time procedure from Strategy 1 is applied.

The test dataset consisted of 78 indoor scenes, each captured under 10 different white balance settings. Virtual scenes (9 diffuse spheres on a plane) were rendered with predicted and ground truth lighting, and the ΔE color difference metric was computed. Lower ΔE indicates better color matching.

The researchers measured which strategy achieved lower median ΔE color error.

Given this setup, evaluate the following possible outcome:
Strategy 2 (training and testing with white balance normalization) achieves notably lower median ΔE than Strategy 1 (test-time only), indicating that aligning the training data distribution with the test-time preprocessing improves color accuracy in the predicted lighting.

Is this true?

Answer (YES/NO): NO